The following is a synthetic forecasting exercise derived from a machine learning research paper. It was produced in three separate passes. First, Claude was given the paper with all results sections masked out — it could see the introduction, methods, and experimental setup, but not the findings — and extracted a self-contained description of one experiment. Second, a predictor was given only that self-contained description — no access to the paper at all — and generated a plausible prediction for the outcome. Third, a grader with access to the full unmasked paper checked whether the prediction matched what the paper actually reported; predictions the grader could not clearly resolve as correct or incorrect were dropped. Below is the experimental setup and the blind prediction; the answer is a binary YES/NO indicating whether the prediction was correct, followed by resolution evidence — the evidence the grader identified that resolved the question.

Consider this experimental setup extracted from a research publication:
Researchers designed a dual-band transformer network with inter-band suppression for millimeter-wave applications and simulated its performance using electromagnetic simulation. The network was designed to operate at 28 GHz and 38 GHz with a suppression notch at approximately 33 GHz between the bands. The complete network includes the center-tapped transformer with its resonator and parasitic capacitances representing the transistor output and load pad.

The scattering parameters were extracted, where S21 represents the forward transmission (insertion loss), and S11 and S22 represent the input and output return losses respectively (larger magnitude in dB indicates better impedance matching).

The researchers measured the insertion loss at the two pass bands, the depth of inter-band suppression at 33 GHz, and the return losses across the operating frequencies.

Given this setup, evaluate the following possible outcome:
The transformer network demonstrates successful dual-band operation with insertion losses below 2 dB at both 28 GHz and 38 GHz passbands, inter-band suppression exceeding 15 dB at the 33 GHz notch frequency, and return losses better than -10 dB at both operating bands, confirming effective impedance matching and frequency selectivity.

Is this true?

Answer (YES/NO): NO